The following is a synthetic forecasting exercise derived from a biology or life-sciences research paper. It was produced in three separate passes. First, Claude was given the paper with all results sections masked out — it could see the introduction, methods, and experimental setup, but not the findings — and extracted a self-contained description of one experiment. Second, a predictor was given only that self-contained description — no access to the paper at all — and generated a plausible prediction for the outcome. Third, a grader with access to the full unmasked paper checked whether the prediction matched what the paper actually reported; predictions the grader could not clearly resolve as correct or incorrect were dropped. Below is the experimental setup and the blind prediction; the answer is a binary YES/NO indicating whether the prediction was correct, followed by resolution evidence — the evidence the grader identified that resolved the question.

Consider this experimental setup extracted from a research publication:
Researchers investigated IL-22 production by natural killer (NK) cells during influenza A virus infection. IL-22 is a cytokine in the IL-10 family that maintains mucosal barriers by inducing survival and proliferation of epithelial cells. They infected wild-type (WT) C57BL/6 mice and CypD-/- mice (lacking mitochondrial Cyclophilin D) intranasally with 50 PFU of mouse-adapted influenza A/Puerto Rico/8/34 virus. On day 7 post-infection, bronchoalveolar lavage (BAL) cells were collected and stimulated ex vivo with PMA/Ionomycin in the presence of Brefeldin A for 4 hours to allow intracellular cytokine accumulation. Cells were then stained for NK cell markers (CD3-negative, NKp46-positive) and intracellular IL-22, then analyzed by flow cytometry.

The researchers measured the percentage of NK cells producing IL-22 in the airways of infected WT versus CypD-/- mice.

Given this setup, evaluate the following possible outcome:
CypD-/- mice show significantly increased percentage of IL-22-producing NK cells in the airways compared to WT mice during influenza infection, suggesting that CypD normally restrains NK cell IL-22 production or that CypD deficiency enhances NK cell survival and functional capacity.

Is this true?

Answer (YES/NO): NO